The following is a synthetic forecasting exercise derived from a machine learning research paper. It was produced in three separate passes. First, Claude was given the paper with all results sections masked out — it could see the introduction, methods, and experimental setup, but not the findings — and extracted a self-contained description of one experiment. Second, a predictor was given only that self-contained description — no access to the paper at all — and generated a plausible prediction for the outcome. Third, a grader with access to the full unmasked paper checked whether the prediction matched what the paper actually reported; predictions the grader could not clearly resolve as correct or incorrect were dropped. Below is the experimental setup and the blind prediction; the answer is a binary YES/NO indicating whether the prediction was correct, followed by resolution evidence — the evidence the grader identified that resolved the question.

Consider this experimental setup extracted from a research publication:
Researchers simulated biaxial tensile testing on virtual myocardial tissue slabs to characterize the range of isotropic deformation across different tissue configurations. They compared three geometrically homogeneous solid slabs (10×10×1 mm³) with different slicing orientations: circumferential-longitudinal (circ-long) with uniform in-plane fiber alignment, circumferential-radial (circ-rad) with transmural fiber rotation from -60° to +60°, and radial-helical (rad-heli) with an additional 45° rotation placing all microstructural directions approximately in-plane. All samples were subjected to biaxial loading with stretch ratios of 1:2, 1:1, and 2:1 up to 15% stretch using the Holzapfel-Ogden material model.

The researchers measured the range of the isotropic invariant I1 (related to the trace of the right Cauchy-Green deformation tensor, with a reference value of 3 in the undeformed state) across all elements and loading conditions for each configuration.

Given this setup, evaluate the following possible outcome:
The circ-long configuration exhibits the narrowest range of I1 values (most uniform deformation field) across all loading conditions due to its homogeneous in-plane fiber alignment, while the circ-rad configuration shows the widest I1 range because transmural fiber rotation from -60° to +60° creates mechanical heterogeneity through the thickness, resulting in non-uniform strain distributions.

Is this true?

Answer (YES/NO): NO